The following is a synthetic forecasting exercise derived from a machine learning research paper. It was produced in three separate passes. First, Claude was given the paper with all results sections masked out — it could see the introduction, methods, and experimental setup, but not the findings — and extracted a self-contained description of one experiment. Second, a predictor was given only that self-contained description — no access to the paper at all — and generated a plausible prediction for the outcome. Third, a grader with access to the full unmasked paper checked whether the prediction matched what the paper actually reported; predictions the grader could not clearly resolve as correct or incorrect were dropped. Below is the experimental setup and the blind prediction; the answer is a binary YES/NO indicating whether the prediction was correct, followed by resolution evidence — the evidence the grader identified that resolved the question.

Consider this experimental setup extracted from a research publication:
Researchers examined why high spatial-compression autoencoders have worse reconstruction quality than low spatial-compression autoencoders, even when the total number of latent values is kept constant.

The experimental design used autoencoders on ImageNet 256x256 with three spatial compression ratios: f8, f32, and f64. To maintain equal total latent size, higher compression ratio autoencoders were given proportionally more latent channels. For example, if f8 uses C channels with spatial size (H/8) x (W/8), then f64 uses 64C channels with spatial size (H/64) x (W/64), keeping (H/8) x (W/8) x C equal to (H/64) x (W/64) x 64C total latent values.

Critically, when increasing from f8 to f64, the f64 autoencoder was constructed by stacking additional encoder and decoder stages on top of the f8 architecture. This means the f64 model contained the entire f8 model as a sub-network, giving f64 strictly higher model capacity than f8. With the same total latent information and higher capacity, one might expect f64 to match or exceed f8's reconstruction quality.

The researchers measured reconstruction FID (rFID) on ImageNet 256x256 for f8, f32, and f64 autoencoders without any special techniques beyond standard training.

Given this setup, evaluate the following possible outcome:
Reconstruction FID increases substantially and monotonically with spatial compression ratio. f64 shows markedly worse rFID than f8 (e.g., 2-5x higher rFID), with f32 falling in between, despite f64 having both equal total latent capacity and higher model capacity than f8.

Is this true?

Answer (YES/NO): NO